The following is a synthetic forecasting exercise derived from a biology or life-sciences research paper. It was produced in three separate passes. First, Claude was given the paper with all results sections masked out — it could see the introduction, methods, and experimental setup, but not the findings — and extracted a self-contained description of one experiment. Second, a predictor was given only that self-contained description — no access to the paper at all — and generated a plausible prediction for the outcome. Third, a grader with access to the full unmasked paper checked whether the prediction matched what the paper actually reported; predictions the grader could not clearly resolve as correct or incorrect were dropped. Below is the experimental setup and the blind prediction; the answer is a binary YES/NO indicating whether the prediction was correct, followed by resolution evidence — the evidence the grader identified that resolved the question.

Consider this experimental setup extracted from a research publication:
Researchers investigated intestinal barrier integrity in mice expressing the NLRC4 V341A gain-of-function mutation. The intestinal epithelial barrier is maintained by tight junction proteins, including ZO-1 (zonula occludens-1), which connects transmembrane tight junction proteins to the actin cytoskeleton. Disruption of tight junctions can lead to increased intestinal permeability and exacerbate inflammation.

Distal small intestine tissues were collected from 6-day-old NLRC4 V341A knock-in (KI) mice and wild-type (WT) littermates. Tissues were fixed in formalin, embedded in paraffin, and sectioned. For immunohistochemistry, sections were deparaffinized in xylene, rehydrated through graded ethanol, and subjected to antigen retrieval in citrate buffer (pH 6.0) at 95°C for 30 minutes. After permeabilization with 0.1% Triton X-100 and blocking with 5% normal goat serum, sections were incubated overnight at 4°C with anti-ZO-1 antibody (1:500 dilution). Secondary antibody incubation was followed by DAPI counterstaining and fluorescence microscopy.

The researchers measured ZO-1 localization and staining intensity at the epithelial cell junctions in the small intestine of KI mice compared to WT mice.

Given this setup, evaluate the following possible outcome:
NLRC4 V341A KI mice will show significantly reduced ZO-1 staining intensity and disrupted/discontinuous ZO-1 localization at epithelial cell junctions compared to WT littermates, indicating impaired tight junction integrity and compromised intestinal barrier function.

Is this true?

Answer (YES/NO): YES